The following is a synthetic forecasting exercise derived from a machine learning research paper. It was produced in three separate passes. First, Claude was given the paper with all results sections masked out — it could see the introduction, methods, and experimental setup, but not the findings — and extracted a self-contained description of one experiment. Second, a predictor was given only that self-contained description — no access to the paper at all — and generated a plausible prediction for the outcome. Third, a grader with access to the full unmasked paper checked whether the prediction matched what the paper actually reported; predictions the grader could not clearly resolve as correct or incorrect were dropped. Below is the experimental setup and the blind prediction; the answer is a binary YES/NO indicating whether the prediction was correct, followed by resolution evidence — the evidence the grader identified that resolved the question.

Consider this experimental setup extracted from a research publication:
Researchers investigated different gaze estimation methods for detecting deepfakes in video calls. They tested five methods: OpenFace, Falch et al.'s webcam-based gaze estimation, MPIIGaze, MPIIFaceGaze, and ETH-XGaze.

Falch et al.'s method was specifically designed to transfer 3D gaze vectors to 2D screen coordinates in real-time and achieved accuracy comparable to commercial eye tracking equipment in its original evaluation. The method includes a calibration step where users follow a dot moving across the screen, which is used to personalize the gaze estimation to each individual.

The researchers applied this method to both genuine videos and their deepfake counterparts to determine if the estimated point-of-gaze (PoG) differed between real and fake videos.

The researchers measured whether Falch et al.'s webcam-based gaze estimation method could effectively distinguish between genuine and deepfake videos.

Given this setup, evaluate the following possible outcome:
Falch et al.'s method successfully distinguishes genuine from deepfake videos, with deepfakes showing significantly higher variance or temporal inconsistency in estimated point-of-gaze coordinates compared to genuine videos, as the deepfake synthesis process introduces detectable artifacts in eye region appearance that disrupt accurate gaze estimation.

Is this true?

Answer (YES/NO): NO